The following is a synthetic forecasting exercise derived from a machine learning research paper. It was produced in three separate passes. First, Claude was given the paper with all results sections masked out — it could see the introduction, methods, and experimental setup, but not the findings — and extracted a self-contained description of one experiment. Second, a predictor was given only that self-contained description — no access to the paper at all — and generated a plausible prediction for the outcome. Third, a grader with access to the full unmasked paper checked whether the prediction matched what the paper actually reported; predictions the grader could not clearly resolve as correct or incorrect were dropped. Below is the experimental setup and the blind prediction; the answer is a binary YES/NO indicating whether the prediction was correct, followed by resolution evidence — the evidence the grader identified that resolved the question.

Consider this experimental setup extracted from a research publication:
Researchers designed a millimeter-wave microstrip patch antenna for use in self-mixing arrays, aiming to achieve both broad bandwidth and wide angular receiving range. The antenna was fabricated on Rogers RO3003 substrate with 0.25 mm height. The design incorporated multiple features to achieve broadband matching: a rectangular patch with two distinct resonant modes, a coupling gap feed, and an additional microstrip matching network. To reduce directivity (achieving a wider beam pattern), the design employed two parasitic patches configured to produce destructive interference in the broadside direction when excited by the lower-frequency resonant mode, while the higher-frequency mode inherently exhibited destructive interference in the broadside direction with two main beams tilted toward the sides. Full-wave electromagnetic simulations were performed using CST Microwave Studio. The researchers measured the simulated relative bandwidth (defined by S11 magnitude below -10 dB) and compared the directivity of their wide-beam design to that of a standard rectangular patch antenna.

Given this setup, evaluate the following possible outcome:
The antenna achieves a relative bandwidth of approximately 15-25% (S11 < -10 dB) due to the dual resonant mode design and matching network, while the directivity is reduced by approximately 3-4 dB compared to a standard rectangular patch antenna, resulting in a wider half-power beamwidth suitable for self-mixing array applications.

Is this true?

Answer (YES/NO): NO